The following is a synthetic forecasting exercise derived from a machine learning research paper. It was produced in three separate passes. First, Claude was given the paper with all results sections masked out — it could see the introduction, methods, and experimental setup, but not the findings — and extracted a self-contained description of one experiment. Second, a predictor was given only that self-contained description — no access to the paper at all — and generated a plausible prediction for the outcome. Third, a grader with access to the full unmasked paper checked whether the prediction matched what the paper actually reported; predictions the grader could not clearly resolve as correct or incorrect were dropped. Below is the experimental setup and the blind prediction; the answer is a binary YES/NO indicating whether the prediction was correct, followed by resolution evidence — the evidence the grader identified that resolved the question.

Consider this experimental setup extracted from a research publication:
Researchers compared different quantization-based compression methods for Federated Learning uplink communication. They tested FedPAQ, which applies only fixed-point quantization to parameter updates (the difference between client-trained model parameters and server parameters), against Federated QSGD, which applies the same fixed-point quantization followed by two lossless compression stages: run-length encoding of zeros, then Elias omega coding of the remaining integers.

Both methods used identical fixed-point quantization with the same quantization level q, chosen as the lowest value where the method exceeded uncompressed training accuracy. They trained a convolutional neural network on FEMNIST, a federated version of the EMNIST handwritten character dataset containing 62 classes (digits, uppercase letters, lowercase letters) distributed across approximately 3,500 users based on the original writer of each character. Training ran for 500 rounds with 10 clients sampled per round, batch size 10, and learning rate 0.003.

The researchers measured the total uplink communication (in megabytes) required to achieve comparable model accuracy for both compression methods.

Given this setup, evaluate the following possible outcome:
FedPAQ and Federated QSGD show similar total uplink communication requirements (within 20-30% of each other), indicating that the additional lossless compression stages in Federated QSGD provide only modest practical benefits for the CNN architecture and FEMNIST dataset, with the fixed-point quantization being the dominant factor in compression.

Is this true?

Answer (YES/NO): NO